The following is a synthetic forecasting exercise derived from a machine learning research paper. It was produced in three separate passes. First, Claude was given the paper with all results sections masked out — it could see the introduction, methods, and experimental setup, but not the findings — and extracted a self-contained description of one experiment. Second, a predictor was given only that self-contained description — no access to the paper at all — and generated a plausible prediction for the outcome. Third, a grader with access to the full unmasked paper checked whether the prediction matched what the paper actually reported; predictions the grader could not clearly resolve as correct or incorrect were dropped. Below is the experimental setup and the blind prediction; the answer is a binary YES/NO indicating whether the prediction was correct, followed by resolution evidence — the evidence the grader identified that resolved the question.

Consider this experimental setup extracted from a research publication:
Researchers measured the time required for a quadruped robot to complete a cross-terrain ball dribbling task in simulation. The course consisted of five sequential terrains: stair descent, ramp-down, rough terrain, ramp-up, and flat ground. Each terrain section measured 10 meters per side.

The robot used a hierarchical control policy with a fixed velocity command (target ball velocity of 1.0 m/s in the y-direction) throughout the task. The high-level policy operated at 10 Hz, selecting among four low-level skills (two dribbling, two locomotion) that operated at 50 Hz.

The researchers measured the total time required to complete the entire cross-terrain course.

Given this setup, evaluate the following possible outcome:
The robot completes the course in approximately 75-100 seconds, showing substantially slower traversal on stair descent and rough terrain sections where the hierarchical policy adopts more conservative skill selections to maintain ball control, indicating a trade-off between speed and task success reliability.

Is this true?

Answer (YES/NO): NO